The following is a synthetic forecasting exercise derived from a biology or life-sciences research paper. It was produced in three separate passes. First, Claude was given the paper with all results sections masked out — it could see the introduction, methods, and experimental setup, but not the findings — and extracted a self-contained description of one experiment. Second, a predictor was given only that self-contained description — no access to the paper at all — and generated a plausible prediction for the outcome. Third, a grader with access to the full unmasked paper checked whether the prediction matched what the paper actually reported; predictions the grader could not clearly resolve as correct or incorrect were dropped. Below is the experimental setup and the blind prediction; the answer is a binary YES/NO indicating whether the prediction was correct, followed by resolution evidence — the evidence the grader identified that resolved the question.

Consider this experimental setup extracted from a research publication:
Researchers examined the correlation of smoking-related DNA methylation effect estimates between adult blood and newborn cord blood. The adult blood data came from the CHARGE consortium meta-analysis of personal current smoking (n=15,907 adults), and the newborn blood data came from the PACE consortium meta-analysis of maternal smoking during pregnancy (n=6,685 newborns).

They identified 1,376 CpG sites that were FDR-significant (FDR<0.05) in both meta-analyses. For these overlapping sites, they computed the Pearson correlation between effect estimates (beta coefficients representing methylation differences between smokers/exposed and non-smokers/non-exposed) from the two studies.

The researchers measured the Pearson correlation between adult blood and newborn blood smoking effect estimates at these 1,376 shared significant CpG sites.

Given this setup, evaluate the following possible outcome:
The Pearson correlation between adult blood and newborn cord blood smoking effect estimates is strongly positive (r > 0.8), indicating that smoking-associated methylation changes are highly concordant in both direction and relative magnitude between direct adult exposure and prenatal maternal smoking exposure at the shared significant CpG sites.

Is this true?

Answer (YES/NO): NO